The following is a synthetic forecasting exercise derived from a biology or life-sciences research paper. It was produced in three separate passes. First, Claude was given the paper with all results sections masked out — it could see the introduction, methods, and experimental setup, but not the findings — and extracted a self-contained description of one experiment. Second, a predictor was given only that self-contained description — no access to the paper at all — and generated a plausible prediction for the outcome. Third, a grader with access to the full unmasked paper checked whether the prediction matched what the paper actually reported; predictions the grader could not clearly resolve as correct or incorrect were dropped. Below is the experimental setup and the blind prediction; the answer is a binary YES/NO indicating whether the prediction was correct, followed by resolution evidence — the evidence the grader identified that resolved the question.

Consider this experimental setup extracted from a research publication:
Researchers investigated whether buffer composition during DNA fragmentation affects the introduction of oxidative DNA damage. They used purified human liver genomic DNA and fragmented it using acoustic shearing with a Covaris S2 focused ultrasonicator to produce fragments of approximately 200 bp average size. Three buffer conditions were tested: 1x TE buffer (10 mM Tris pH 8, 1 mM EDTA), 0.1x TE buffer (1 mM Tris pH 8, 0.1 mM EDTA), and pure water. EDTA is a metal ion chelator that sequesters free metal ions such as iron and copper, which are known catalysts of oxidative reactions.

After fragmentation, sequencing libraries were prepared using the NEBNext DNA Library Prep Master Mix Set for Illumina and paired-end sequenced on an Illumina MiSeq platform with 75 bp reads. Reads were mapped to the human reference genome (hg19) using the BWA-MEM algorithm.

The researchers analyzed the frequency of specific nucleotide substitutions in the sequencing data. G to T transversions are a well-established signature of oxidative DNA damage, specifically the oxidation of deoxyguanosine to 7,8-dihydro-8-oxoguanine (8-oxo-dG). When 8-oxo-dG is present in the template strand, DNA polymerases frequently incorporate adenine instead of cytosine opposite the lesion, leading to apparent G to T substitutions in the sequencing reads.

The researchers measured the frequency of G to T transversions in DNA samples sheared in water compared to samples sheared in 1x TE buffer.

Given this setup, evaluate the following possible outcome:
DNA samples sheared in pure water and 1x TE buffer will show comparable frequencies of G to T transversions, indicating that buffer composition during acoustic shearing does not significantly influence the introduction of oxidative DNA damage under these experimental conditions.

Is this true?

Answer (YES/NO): NO